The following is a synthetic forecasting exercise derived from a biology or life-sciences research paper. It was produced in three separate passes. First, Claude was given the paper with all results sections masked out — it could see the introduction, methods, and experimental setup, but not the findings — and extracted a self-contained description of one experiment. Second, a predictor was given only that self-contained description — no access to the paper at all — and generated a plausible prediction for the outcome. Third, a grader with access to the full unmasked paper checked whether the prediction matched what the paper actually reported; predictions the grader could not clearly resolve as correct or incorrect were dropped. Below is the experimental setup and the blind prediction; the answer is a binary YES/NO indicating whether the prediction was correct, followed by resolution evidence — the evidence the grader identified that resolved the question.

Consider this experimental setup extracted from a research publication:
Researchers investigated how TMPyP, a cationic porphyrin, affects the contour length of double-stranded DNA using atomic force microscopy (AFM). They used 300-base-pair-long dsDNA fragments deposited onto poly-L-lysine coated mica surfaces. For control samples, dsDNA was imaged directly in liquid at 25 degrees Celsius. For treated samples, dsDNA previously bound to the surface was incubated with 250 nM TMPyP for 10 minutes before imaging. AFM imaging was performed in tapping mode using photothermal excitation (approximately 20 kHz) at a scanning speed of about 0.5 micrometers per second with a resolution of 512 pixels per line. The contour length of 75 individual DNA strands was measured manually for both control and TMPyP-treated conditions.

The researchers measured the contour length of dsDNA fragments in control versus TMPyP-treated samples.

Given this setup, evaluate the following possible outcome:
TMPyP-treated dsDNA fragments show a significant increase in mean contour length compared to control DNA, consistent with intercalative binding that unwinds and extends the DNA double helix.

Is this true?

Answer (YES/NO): YES